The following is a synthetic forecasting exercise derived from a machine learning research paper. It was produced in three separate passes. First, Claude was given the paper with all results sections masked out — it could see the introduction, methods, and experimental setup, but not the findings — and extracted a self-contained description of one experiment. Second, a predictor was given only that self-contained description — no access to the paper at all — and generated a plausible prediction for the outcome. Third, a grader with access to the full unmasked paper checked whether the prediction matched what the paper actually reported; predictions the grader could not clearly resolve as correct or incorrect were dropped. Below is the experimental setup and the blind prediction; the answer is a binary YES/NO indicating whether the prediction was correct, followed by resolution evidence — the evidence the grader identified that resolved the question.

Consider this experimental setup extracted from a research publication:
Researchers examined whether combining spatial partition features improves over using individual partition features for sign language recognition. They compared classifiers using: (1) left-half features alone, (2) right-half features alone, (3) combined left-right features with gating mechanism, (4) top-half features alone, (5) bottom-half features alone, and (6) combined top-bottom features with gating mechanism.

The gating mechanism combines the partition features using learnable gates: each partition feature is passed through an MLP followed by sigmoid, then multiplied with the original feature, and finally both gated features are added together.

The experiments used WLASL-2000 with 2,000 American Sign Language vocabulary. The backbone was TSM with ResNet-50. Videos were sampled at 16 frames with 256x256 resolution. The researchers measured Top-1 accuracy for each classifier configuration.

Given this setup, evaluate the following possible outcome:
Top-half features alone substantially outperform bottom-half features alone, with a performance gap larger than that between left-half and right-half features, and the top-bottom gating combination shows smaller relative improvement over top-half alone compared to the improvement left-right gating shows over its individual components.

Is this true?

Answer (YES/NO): NO